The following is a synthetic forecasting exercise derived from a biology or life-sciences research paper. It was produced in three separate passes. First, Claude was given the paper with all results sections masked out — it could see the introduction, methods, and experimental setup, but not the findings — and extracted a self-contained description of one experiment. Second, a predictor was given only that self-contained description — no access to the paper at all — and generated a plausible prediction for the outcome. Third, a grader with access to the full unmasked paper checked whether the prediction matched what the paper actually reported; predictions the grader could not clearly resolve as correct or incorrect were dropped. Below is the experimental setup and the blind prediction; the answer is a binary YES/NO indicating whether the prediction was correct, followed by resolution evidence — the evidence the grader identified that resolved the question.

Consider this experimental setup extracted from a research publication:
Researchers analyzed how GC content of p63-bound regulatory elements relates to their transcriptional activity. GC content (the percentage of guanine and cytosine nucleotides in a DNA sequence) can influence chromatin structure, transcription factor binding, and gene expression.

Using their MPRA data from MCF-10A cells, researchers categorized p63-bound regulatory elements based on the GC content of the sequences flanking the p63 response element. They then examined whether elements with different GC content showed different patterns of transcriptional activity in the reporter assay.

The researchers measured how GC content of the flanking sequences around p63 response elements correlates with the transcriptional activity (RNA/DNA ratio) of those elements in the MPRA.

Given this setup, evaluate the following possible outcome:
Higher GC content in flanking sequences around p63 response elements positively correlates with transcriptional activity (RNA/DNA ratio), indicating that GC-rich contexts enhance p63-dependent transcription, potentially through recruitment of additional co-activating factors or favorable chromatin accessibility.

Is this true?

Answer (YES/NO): NO